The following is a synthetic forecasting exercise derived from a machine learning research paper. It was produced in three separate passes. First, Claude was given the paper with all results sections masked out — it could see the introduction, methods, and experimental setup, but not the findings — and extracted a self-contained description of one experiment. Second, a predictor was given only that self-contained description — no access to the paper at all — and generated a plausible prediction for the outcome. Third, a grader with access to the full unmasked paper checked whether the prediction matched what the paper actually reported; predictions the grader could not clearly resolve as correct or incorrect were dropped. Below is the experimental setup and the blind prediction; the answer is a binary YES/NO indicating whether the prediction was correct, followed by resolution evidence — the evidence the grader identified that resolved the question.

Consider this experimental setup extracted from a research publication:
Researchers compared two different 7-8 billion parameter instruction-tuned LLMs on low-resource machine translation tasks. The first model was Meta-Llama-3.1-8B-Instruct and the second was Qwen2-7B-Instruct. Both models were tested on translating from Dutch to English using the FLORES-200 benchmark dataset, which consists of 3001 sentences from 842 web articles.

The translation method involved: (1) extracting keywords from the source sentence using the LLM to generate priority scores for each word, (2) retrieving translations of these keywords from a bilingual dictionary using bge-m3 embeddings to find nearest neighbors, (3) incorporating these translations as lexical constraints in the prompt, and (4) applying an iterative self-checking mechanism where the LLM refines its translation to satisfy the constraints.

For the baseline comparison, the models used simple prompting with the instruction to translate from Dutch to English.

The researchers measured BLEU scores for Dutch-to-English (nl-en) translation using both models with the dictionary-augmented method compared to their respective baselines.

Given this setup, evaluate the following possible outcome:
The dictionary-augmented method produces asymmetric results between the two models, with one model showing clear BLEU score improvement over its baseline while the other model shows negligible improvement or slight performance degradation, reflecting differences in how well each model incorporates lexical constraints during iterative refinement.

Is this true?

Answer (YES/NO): NO